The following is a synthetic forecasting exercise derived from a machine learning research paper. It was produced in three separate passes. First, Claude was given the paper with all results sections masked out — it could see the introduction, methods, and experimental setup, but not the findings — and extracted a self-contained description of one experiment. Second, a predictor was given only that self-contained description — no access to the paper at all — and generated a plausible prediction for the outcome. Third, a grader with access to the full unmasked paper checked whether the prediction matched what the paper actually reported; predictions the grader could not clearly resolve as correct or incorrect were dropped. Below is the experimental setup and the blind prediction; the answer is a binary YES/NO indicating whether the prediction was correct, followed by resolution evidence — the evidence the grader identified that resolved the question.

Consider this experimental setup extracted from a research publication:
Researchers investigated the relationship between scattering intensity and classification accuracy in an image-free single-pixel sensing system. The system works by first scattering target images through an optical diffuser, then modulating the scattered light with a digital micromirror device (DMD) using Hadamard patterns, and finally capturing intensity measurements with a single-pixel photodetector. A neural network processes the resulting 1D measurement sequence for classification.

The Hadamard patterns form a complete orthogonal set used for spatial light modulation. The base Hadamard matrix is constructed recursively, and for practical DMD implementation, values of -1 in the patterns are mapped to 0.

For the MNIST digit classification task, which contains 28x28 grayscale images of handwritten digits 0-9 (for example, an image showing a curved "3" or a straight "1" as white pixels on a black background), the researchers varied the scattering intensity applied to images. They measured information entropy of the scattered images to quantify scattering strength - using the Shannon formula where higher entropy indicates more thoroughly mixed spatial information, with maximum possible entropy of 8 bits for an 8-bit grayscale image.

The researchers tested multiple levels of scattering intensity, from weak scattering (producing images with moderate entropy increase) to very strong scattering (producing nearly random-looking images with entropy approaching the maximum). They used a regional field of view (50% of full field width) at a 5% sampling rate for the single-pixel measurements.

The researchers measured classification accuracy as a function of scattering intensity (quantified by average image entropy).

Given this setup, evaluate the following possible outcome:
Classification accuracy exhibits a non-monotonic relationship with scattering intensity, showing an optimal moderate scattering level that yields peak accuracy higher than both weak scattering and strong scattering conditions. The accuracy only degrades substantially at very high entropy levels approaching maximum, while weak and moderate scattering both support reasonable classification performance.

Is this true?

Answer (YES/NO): YES